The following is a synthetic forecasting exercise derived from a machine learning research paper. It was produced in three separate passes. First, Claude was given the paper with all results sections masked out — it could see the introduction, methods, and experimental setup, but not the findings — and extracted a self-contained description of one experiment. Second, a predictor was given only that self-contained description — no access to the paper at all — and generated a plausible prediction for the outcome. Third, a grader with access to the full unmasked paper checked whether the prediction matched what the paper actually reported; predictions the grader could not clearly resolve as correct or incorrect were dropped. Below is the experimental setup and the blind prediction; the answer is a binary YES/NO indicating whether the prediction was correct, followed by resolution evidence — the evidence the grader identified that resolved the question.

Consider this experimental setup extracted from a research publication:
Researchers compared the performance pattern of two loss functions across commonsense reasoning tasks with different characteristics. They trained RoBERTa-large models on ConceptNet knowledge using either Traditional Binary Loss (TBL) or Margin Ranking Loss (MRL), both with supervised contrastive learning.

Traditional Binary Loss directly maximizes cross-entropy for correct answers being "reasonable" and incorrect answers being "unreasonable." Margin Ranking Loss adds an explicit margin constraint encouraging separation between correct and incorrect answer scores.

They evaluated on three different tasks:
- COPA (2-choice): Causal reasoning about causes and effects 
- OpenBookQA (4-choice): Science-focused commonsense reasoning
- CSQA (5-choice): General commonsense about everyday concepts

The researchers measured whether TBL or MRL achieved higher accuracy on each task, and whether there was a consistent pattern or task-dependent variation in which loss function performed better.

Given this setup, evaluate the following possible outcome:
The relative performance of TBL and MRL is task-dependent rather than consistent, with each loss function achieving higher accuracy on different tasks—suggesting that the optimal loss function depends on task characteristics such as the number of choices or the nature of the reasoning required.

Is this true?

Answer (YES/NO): NO